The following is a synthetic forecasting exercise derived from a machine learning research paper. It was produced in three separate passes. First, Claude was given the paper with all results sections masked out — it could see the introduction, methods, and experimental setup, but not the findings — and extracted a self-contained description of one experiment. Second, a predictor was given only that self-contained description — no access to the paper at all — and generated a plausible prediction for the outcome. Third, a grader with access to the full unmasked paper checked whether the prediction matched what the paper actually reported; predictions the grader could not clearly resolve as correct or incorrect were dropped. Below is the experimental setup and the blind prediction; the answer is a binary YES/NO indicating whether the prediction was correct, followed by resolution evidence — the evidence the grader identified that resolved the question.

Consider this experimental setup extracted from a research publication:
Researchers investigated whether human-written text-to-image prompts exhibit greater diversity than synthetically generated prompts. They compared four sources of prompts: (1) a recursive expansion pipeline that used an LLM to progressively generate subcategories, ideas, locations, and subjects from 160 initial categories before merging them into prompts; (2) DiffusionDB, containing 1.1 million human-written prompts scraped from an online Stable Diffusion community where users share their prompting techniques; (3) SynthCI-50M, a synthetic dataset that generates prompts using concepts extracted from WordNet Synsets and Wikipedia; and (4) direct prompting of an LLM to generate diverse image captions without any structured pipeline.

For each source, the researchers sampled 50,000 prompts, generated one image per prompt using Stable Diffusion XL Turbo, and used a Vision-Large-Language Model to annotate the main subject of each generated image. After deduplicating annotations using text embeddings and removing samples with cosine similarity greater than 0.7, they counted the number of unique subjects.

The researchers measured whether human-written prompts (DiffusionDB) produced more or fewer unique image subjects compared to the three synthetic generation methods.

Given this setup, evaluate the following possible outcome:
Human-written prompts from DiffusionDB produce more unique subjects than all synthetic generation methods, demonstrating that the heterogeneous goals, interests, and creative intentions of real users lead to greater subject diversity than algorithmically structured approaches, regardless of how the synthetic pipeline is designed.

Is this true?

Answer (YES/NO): NO